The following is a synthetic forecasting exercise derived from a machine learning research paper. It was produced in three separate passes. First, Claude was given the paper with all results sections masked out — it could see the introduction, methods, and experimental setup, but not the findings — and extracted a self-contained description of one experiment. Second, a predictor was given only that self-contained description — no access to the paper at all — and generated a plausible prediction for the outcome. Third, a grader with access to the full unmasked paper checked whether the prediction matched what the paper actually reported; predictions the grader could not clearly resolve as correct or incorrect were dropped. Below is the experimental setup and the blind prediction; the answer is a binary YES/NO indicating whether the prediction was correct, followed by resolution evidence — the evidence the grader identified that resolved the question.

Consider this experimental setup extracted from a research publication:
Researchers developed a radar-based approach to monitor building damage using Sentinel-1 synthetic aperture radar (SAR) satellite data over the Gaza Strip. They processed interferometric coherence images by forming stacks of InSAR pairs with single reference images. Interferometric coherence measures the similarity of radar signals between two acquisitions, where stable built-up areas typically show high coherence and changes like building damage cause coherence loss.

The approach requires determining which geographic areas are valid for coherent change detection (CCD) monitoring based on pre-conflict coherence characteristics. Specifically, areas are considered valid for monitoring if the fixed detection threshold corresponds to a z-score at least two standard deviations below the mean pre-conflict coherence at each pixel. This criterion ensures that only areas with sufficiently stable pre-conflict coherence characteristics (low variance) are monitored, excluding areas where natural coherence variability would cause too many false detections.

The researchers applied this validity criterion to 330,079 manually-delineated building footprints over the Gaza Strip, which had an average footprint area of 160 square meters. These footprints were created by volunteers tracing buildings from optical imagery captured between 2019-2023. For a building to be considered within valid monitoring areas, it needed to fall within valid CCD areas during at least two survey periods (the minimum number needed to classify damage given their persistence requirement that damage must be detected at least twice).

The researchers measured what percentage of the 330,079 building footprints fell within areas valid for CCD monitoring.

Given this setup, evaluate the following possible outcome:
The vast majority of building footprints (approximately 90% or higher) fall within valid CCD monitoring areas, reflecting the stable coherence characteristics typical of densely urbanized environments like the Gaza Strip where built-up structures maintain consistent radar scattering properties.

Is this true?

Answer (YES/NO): NO